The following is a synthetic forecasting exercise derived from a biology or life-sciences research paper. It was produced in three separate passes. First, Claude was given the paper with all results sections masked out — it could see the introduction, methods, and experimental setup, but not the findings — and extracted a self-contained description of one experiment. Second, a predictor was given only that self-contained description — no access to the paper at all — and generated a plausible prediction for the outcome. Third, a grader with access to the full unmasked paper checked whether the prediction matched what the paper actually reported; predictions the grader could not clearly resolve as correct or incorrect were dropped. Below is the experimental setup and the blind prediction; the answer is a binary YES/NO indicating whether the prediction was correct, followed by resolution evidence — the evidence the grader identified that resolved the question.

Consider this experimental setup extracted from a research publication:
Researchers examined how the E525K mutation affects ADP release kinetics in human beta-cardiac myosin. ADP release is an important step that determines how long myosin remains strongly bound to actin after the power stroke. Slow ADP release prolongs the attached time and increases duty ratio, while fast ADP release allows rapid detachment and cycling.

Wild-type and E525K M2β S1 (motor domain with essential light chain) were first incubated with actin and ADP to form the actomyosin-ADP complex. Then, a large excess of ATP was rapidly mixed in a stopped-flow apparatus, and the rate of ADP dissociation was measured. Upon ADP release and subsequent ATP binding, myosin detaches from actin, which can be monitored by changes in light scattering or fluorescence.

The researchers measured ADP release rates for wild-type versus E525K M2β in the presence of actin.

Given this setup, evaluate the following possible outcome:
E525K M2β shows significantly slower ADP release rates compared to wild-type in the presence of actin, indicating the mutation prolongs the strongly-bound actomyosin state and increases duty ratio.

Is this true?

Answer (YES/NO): NO